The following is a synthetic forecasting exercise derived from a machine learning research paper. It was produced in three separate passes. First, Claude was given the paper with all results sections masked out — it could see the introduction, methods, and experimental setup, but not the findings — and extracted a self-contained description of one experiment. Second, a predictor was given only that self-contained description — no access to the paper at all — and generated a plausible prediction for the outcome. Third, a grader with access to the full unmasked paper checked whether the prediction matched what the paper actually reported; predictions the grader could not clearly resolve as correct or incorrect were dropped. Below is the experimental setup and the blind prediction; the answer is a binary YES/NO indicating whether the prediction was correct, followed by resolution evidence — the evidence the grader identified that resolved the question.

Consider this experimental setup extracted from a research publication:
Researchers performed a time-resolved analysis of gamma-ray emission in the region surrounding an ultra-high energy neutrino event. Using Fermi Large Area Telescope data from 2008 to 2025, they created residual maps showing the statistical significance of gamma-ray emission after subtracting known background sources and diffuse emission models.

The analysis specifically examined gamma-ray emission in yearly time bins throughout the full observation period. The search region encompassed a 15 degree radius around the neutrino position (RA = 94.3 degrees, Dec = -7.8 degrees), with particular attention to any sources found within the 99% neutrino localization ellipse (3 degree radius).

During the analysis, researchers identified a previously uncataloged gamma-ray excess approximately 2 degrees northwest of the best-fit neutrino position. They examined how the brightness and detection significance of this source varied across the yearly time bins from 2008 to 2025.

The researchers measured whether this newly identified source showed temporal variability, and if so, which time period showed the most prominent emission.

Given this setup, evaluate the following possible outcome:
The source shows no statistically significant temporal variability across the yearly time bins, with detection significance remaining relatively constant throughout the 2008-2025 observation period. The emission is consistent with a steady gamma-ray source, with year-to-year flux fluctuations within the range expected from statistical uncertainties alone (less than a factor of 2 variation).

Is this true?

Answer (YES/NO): NO